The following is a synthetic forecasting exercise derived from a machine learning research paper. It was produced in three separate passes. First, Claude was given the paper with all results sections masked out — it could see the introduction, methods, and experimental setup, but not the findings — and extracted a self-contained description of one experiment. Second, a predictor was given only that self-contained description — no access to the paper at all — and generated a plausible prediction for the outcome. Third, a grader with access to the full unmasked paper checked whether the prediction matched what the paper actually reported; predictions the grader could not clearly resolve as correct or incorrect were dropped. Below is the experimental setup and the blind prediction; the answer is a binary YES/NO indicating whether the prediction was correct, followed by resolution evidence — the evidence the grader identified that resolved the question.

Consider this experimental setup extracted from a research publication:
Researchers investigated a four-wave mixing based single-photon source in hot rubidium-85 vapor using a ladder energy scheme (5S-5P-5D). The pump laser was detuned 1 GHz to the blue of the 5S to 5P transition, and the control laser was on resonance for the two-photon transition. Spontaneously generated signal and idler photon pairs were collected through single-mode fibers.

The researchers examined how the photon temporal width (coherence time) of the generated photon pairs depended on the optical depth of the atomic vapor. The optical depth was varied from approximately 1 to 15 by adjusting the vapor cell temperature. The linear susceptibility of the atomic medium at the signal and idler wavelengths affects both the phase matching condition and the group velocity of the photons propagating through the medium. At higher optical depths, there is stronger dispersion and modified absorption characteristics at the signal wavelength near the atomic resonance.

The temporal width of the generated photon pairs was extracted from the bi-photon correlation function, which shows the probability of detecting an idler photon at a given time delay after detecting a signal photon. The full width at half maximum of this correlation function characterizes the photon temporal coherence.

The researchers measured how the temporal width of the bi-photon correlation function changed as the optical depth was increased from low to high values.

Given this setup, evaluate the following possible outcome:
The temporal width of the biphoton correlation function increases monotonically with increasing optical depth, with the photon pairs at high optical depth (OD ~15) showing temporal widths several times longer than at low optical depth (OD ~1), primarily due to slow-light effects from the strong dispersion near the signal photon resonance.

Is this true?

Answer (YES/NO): NO